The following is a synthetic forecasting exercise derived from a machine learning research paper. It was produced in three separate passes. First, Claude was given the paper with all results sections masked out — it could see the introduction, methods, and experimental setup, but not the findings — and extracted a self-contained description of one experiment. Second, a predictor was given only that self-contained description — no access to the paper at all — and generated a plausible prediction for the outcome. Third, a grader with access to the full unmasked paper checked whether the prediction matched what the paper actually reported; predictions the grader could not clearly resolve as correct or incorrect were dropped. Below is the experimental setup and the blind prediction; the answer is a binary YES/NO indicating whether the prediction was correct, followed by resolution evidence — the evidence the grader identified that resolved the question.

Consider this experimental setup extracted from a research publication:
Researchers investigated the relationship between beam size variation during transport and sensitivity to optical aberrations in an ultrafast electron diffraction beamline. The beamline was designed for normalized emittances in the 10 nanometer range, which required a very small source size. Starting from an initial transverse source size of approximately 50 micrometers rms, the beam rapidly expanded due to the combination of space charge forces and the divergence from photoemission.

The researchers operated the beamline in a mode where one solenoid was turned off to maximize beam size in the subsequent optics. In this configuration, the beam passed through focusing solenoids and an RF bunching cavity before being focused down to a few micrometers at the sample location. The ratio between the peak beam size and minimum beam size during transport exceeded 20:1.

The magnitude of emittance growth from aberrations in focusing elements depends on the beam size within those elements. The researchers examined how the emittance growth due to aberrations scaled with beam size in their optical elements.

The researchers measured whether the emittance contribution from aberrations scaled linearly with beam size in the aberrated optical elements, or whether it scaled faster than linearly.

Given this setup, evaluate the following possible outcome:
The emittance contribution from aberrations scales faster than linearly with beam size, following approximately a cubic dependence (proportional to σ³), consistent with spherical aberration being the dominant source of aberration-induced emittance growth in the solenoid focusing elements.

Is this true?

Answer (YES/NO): NO